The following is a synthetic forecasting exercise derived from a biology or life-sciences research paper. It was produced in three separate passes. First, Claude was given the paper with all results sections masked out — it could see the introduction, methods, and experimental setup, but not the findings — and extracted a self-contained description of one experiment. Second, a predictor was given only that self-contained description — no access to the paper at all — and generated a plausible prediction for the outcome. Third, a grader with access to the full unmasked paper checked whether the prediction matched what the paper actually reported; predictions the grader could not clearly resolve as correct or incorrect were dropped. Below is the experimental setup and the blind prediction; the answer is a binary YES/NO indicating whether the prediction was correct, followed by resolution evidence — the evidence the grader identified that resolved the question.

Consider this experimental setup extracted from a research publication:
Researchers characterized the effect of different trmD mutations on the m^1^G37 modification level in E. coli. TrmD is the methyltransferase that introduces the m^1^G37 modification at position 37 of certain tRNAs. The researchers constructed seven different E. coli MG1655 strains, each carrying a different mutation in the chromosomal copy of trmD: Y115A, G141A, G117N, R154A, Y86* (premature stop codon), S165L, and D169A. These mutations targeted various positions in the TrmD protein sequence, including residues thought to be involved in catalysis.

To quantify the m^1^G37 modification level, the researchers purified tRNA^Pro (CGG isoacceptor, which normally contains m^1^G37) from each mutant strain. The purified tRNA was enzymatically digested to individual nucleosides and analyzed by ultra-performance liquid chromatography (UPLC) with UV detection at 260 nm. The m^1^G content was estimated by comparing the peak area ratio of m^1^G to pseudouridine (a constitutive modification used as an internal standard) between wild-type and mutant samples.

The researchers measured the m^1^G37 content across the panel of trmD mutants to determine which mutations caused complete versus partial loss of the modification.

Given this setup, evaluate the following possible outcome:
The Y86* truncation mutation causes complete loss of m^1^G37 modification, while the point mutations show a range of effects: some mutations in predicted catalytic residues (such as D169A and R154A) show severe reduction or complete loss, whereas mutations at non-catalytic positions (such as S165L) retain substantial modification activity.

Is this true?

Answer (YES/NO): NO